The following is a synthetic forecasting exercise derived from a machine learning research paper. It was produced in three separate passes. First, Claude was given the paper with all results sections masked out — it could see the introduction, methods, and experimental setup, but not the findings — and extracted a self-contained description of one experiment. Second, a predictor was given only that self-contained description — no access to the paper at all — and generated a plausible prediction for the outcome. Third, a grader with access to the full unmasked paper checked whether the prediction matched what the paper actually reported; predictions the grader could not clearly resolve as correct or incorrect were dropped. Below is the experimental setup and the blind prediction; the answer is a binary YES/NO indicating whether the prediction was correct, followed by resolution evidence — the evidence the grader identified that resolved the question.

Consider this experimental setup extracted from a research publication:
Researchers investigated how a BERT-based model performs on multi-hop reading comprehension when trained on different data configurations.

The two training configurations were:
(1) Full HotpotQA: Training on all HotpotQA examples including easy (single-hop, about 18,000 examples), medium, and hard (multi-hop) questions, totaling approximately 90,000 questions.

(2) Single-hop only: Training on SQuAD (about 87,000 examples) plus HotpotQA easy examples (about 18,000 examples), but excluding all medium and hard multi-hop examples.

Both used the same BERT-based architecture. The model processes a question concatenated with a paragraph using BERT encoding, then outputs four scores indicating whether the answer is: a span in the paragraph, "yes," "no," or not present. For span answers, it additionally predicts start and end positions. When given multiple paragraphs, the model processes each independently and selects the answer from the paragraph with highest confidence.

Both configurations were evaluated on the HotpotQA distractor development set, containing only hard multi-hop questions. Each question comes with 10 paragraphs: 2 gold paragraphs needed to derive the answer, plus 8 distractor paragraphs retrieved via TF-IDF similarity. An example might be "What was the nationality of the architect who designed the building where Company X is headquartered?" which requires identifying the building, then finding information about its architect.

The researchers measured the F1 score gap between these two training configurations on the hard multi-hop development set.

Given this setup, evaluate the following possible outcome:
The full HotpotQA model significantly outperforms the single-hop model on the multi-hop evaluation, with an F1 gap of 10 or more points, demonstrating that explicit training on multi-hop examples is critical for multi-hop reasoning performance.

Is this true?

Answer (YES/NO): NO